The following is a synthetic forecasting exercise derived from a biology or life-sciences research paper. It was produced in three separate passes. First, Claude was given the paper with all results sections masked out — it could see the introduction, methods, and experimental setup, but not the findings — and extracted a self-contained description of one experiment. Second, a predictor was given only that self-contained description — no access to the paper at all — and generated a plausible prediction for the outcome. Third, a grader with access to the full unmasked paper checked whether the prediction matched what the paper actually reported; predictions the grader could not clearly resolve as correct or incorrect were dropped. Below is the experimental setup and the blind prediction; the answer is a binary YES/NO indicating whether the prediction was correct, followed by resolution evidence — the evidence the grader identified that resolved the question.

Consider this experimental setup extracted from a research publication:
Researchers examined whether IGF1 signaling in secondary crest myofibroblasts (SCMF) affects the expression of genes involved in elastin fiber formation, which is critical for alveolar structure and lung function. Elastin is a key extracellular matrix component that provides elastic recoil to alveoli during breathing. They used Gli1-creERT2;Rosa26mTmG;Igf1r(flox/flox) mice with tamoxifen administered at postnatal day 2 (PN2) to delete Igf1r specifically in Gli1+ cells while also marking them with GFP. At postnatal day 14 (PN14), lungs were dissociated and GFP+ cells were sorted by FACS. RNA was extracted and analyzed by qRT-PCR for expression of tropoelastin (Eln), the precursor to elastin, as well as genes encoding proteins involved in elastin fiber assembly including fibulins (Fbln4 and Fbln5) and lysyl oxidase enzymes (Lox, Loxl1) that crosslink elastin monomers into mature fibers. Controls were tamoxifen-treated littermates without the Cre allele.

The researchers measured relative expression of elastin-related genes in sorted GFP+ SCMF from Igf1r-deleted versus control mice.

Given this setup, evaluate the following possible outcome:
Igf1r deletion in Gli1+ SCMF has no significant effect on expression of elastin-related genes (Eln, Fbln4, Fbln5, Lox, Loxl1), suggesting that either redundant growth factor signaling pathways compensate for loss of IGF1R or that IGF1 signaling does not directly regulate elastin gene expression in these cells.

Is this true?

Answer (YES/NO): NO